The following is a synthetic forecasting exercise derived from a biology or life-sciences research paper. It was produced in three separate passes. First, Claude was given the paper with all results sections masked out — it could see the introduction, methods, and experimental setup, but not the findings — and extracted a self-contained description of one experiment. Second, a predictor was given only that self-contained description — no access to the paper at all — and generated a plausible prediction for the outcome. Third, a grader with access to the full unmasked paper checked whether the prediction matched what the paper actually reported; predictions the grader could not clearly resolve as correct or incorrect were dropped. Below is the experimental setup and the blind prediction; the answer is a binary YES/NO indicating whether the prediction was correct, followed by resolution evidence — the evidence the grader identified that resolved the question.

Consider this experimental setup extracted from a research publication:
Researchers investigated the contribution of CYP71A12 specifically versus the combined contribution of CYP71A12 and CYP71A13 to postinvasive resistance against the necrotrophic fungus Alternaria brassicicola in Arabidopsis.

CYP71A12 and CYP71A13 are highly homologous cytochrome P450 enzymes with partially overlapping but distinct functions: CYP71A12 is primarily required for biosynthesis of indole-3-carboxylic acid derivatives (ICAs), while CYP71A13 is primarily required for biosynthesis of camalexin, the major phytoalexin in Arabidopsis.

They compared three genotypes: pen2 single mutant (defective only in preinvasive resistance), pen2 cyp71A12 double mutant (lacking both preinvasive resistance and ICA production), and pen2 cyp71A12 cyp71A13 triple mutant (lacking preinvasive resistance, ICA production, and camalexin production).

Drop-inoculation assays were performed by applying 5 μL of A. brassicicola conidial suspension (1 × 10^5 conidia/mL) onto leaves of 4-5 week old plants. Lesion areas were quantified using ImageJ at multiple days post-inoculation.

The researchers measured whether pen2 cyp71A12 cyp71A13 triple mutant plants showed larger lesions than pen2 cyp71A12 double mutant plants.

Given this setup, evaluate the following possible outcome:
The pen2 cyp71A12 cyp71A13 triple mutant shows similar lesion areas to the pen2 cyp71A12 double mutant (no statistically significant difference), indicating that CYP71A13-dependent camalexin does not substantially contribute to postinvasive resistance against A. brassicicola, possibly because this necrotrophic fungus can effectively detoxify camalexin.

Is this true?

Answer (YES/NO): NO